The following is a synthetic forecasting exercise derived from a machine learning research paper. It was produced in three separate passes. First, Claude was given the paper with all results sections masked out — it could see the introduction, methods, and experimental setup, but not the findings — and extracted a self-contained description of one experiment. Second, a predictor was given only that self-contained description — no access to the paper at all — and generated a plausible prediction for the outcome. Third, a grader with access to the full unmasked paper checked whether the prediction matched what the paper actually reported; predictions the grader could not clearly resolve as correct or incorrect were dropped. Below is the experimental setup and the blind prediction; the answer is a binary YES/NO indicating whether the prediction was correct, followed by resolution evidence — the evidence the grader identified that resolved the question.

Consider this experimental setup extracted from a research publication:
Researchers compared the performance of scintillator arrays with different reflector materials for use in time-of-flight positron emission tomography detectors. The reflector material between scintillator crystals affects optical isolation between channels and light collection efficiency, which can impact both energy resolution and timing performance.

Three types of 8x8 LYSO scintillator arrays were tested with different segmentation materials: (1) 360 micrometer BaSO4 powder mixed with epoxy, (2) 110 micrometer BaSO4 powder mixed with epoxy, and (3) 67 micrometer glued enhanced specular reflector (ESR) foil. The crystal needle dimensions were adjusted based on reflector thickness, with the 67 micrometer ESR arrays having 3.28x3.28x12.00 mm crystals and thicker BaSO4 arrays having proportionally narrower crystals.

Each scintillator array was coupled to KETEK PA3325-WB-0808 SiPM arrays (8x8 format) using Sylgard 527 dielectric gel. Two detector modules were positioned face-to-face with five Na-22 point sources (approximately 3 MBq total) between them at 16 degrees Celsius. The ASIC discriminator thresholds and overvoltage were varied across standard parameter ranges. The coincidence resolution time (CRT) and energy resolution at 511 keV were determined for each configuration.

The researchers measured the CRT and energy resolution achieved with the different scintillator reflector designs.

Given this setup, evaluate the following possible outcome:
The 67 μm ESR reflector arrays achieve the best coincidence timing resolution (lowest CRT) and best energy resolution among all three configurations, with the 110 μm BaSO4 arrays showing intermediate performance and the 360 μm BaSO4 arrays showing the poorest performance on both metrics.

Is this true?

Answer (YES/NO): NO